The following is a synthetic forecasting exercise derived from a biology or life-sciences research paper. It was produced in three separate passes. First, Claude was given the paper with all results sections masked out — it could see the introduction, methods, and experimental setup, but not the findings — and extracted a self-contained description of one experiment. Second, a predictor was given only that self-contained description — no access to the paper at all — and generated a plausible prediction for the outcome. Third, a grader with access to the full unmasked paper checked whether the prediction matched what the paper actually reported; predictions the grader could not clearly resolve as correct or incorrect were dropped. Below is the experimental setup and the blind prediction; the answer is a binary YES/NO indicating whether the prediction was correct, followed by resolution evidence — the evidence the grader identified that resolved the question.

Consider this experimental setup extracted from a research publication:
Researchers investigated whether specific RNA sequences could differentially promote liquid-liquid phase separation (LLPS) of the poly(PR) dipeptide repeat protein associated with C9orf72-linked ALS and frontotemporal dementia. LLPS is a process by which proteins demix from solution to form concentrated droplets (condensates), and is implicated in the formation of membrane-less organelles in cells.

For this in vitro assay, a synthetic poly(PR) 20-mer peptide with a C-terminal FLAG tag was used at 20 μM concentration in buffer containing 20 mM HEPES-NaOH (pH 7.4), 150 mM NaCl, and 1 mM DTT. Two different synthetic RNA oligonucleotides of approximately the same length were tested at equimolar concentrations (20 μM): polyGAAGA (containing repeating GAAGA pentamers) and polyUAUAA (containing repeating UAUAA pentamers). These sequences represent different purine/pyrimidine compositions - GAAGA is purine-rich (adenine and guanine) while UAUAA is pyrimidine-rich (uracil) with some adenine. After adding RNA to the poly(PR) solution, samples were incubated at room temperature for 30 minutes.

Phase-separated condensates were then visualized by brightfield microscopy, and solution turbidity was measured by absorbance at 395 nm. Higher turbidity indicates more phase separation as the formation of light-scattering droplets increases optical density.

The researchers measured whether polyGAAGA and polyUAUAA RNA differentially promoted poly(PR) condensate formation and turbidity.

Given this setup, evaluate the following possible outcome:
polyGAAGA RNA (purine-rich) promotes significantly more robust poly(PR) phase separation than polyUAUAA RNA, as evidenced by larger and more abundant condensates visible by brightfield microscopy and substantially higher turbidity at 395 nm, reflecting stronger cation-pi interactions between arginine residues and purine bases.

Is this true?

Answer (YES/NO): NO